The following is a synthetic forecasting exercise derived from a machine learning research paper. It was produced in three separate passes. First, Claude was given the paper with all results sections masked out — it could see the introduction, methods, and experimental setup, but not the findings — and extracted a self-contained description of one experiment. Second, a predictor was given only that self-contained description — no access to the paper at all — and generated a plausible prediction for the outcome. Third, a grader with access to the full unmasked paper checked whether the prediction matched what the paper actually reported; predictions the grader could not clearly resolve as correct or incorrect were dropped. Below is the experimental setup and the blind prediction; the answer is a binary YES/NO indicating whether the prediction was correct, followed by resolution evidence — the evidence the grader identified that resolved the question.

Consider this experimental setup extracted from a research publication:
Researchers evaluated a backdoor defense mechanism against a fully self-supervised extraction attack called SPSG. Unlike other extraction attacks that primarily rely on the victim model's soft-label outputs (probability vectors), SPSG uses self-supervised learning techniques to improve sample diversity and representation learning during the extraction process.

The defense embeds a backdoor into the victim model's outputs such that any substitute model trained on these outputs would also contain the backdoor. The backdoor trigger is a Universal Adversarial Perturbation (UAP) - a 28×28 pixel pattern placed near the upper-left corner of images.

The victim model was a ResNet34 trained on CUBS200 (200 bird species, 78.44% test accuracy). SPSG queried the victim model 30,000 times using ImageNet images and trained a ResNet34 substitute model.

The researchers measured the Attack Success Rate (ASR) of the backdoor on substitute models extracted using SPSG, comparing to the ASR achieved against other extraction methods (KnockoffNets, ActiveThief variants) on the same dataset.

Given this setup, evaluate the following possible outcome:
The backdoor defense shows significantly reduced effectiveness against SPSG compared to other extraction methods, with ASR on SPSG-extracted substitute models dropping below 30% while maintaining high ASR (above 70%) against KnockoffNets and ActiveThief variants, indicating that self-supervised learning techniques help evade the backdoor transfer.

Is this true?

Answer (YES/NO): NO